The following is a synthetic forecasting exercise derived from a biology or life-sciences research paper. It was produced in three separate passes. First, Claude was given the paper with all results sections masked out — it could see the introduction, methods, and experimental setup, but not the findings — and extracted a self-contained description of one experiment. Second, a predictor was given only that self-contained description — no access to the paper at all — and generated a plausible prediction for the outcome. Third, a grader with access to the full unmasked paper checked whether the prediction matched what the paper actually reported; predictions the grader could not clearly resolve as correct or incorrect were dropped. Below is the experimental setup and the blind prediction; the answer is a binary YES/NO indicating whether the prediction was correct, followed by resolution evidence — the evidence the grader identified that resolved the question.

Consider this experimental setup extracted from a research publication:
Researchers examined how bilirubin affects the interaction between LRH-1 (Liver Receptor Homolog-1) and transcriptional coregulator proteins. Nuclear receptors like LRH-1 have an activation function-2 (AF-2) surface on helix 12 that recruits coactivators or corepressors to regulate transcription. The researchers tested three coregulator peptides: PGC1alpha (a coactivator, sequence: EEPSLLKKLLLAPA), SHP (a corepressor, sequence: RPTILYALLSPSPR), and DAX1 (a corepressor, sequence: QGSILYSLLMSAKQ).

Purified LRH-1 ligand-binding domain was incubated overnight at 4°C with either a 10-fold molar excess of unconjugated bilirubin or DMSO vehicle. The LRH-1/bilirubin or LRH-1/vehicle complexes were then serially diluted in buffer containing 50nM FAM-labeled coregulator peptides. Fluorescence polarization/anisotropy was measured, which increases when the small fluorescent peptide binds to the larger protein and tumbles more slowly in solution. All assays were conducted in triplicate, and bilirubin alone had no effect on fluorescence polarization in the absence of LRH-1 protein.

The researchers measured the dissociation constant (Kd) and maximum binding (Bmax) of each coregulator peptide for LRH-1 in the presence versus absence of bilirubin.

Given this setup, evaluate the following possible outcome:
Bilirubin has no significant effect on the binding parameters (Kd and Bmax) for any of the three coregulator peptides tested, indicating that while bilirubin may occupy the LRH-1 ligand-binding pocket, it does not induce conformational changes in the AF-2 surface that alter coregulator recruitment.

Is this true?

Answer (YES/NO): NO